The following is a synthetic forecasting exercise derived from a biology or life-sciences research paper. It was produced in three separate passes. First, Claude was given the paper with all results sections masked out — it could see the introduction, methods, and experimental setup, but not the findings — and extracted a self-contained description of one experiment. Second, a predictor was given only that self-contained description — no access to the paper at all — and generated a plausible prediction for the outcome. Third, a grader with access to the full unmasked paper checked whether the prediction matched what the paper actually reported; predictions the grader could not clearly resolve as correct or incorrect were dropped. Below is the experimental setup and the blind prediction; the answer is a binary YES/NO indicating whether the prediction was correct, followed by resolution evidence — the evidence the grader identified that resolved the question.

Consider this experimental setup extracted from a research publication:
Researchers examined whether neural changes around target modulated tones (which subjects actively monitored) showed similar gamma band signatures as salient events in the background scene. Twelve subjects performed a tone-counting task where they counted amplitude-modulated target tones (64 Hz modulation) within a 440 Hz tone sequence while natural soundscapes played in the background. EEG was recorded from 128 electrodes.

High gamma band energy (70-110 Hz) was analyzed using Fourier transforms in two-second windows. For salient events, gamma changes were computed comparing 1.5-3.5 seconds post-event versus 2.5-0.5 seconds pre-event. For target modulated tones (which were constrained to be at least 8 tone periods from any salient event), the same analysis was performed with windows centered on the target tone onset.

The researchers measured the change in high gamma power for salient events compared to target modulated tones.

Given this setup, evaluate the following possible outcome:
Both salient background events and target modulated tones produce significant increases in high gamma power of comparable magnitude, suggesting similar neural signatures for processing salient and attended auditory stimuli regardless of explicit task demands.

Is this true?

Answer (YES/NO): NO